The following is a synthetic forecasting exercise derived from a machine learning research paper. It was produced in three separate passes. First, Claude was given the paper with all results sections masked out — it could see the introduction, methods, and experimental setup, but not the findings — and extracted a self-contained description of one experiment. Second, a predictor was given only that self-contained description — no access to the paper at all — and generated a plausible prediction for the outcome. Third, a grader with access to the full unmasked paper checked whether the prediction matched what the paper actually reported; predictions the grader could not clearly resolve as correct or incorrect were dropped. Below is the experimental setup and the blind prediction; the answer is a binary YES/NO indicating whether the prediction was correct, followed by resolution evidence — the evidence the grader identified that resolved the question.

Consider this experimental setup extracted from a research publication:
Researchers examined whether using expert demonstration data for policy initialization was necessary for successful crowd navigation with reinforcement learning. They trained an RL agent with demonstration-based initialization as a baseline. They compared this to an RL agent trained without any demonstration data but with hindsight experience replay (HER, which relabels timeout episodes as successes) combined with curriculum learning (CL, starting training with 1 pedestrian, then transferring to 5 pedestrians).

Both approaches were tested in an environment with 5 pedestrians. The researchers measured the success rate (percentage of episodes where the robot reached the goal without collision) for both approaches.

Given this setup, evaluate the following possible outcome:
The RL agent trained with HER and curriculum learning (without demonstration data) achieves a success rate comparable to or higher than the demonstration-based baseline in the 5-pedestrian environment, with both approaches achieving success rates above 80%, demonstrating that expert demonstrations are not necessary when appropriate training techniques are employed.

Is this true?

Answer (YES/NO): YES